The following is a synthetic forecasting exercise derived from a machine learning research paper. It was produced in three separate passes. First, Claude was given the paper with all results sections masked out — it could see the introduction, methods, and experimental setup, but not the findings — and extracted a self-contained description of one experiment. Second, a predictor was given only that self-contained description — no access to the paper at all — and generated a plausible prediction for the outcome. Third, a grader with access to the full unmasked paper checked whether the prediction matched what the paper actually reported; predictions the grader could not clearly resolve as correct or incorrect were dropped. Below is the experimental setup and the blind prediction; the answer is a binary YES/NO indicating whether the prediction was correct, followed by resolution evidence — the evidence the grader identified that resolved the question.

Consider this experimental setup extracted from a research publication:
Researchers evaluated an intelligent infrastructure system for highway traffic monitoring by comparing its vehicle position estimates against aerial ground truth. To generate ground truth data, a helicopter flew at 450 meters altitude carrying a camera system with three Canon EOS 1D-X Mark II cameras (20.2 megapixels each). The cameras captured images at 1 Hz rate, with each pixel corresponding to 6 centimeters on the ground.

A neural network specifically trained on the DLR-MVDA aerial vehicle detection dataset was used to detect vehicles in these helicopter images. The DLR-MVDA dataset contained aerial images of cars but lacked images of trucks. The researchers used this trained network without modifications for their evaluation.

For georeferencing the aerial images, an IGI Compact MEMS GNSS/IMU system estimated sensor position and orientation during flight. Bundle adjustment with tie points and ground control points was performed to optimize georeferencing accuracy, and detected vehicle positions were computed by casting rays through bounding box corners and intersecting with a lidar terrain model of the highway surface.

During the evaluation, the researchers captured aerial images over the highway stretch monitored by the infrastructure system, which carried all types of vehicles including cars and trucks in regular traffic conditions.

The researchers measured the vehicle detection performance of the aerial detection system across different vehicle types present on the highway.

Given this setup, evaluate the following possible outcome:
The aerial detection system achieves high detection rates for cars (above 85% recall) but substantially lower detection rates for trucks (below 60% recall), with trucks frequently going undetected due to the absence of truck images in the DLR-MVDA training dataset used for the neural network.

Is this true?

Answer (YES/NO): NO